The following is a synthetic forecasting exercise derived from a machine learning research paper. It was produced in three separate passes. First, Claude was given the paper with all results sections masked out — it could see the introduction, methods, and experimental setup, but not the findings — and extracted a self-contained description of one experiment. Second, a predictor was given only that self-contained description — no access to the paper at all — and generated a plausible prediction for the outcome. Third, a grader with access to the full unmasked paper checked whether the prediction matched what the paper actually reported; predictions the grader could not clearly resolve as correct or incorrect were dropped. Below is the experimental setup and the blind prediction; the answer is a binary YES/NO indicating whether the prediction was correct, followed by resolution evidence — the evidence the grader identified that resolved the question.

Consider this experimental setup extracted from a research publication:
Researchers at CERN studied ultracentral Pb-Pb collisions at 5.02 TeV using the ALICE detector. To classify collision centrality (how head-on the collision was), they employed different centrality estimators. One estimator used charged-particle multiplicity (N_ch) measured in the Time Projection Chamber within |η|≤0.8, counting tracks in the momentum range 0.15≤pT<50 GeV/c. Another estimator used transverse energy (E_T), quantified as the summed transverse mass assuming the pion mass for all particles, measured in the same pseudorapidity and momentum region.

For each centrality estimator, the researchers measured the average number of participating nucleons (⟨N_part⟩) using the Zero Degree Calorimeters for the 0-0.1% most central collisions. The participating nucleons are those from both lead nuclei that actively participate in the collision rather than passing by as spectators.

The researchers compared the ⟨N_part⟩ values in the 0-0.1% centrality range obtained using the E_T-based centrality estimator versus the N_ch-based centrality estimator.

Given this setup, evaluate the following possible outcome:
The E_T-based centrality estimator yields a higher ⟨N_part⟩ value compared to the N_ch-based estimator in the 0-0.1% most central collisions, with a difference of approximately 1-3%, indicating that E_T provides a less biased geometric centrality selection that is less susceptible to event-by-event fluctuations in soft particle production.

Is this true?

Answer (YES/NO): NO